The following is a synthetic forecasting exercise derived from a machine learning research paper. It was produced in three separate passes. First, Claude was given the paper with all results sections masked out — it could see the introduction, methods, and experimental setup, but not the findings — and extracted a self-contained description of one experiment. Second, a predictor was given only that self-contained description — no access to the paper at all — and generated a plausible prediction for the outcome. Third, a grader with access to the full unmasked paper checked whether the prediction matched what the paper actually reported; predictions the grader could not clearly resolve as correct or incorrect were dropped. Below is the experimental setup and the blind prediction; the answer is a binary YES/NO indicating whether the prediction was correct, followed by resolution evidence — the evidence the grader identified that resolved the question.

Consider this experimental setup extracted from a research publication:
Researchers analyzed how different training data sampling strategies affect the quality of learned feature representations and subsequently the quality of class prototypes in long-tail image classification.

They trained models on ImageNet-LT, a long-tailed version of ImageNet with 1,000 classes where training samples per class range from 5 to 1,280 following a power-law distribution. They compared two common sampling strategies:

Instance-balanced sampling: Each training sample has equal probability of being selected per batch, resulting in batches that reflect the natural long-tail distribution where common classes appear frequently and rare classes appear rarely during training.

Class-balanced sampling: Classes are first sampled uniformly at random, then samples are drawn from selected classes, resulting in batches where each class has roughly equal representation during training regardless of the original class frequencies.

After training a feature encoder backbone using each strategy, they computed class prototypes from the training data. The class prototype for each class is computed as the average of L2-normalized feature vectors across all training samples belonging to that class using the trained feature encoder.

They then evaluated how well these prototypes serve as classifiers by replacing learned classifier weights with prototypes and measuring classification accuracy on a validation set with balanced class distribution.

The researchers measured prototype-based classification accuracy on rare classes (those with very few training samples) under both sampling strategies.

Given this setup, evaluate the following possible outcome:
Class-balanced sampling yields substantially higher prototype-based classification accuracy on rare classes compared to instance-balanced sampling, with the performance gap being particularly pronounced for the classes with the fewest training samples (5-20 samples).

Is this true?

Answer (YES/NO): NO